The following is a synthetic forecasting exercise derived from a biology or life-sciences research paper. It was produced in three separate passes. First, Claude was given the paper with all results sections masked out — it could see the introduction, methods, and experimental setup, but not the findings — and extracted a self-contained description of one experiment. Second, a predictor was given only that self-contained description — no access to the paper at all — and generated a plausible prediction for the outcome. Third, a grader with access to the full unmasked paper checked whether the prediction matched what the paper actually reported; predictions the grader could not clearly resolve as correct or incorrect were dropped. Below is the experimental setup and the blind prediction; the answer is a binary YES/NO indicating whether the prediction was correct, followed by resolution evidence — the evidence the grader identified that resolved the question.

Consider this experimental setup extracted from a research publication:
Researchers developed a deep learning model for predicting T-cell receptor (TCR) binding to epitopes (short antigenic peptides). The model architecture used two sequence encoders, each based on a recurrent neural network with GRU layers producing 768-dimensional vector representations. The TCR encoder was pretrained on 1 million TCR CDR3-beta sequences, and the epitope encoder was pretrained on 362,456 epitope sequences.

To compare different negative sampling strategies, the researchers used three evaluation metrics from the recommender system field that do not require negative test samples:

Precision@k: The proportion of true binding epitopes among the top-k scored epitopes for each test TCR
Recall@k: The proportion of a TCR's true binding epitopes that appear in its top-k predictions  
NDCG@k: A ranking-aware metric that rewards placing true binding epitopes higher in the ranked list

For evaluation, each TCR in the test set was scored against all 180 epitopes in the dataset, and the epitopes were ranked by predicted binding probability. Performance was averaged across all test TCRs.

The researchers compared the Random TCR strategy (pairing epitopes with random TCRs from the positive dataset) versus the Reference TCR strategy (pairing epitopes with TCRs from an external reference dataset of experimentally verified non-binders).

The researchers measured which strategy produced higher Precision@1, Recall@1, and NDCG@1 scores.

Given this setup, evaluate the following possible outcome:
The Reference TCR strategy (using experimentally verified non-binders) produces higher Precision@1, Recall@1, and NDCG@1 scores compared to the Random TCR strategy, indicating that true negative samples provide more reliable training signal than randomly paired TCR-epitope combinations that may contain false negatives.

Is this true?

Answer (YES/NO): YES